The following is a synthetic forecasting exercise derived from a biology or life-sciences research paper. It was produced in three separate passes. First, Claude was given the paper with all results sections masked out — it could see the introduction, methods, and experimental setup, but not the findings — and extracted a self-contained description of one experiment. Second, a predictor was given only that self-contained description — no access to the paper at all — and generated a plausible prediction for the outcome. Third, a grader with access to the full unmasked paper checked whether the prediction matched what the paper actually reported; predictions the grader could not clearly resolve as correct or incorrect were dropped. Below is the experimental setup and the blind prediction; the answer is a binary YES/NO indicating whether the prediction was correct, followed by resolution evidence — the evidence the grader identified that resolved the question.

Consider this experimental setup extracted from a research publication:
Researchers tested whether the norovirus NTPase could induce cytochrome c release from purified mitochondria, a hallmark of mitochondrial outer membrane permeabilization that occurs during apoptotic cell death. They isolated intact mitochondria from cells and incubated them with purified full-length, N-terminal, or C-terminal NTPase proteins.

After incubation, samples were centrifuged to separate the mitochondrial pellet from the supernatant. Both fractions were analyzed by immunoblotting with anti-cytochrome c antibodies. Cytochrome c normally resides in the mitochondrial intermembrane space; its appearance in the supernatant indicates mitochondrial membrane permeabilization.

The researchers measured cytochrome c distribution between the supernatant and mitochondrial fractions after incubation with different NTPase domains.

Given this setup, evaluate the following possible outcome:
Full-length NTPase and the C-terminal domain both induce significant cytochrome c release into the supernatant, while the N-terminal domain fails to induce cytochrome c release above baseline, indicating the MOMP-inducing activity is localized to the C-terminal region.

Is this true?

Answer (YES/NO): NO